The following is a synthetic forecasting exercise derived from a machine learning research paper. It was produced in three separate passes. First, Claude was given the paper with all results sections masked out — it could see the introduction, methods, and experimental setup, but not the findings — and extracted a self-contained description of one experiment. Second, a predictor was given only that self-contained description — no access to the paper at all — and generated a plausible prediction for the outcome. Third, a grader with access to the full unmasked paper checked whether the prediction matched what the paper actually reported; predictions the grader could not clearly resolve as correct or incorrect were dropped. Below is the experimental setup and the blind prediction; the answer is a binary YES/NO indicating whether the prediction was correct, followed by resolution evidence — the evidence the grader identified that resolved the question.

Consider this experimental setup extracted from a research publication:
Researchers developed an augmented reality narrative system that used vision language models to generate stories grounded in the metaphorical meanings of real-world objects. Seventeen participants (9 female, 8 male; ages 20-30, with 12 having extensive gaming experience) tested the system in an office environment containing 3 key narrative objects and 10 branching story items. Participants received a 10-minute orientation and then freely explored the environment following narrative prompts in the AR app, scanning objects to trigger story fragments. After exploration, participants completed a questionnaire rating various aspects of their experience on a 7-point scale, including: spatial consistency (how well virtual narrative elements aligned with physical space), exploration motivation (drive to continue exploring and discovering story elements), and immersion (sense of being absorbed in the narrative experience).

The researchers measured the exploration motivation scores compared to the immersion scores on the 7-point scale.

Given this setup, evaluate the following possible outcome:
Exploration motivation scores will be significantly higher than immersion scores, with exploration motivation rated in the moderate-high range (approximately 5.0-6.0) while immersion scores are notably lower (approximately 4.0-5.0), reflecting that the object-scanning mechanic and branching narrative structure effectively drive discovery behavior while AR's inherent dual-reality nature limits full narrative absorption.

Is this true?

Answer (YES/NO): NO